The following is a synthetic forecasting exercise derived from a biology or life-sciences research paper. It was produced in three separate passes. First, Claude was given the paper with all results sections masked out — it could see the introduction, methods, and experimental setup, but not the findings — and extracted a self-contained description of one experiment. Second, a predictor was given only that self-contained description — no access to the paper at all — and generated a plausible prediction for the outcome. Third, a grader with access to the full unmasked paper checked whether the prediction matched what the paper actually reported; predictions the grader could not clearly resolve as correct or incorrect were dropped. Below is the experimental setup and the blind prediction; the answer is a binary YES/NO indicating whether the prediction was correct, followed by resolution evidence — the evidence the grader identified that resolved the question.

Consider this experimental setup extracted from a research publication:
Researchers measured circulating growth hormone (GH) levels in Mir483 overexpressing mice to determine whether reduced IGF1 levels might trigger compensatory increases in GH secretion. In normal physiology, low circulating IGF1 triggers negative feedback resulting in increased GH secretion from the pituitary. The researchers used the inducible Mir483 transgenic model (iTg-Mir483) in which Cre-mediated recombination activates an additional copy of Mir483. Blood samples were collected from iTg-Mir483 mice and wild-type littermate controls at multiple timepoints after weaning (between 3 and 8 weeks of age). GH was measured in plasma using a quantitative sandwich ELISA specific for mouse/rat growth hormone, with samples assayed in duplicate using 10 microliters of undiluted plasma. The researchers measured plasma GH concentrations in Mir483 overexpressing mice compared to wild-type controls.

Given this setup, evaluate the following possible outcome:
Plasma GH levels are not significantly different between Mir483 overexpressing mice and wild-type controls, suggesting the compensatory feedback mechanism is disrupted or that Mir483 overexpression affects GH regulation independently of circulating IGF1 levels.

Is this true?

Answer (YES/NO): NO